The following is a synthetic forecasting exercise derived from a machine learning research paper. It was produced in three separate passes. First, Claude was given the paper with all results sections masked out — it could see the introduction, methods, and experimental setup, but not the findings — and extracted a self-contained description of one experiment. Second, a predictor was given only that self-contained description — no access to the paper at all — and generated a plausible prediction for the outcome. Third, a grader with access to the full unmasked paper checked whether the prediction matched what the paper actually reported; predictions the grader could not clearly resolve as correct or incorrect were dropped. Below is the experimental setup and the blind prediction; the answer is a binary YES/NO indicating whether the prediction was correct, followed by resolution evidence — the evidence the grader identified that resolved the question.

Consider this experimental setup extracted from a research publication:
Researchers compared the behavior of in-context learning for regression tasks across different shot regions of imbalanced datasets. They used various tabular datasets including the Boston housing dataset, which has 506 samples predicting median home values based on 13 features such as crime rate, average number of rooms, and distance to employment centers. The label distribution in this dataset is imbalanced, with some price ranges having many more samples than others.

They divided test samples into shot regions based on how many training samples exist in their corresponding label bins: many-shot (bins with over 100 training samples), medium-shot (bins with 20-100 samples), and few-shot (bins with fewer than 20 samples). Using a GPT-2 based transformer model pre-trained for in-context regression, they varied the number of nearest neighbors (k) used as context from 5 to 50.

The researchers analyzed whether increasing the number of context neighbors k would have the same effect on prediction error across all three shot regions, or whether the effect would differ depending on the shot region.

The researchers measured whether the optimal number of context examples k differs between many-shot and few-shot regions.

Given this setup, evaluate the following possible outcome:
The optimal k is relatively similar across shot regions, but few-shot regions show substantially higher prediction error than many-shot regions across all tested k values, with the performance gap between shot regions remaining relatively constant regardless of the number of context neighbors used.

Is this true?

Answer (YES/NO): NO